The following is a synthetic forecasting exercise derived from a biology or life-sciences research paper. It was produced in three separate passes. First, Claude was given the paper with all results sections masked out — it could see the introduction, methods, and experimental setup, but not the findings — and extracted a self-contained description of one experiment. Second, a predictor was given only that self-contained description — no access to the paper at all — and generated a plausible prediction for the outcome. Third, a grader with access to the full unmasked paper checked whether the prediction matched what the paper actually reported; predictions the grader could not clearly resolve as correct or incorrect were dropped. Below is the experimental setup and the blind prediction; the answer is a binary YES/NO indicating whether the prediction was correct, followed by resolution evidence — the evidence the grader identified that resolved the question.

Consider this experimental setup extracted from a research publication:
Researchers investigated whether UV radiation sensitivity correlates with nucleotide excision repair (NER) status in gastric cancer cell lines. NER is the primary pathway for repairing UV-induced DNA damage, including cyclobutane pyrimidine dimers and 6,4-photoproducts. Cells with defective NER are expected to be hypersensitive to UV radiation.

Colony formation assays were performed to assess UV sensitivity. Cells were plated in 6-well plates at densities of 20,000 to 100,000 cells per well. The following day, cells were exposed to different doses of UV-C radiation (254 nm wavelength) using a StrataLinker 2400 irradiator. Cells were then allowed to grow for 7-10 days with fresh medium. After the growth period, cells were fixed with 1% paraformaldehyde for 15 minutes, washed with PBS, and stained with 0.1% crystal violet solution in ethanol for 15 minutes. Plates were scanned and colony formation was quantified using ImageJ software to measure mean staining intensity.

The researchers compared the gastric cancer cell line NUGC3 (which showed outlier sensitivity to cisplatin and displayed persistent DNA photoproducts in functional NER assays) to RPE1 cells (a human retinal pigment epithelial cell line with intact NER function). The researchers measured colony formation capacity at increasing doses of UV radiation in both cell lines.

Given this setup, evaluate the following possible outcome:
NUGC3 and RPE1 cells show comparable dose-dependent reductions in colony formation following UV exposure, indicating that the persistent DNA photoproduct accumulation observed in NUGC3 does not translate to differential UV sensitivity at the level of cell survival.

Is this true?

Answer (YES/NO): NO